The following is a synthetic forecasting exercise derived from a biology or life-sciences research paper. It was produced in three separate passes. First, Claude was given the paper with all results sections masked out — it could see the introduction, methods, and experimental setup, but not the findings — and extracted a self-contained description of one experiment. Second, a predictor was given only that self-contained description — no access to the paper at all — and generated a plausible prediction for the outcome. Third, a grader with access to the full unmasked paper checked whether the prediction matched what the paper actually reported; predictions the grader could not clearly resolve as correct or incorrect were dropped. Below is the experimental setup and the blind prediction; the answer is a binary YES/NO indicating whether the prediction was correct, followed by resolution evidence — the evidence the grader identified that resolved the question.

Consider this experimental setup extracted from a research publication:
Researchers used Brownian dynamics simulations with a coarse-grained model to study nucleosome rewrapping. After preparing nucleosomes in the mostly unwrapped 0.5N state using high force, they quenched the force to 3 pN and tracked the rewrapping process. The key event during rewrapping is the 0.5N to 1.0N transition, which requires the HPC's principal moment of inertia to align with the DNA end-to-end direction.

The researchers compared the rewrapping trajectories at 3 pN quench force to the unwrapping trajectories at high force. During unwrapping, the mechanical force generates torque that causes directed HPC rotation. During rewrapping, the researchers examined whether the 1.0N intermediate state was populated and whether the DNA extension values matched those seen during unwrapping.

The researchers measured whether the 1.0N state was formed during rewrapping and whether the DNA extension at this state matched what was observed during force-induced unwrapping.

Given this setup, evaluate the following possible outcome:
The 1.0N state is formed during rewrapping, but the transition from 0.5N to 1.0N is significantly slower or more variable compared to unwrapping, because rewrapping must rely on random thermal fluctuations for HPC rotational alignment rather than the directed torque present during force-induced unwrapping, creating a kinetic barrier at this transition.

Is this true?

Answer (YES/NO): YES